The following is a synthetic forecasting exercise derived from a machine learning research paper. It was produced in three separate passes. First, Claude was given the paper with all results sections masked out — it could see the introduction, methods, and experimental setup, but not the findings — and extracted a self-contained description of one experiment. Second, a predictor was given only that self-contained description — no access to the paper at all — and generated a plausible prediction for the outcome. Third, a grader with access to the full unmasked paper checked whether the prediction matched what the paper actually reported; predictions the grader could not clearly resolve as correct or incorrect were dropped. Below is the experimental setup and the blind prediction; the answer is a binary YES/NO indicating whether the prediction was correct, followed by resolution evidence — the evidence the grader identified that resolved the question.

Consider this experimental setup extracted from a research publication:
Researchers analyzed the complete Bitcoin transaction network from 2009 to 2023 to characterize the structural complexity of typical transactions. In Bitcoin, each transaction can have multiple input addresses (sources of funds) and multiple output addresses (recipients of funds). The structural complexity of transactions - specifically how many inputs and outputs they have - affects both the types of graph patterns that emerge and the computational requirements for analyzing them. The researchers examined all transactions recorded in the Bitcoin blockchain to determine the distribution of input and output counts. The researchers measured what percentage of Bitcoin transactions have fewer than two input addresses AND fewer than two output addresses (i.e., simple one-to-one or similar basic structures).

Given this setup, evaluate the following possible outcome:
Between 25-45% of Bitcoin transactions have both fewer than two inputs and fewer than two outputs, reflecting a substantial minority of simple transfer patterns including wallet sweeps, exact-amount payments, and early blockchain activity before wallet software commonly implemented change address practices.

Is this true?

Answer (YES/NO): NO